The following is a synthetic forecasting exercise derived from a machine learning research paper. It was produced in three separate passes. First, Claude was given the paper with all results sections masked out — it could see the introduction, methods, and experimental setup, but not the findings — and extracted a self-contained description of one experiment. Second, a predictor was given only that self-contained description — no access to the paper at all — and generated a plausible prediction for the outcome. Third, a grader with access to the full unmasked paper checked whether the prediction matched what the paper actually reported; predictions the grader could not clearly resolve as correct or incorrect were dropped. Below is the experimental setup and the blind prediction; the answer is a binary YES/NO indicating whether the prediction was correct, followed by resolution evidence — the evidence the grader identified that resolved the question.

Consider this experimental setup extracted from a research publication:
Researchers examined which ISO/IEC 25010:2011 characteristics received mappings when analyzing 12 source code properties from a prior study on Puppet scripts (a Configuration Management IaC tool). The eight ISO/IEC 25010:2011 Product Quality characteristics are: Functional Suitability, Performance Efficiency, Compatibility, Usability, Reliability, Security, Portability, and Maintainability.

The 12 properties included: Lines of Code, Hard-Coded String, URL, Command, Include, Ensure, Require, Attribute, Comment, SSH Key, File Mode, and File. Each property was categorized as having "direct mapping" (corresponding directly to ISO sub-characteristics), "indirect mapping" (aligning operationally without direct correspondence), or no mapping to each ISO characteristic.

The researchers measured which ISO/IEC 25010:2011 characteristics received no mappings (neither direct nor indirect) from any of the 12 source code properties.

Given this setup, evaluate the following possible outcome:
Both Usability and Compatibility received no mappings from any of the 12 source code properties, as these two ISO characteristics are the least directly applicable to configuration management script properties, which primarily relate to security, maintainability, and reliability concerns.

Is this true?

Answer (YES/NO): NO